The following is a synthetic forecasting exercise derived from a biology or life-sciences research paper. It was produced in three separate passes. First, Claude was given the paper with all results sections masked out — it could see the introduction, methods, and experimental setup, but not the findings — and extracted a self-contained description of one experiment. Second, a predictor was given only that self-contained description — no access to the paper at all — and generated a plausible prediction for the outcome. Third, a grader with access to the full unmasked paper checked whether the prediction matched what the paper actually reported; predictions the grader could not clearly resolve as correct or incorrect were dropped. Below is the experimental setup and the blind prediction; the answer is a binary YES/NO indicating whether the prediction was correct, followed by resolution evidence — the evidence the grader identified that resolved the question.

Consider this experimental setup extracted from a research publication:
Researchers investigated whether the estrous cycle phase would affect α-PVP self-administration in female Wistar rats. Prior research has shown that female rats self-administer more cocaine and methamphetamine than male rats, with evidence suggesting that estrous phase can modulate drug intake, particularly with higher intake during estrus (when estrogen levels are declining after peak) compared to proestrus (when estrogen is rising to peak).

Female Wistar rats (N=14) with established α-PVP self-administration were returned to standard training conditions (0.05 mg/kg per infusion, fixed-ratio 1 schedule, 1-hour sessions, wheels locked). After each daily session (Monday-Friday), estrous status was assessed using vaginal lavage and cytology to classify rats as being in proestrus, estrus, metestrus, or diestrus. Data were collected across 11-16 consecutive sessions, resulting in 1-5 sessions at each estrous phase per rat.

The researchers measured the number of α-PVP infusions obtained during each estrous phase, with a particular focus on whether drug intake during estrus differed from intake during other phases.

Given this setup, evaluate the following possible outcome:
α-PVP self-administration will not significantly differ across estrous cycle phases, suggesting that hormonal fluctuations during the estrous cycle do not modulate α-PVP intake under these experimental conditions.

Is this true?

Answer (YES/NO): YES